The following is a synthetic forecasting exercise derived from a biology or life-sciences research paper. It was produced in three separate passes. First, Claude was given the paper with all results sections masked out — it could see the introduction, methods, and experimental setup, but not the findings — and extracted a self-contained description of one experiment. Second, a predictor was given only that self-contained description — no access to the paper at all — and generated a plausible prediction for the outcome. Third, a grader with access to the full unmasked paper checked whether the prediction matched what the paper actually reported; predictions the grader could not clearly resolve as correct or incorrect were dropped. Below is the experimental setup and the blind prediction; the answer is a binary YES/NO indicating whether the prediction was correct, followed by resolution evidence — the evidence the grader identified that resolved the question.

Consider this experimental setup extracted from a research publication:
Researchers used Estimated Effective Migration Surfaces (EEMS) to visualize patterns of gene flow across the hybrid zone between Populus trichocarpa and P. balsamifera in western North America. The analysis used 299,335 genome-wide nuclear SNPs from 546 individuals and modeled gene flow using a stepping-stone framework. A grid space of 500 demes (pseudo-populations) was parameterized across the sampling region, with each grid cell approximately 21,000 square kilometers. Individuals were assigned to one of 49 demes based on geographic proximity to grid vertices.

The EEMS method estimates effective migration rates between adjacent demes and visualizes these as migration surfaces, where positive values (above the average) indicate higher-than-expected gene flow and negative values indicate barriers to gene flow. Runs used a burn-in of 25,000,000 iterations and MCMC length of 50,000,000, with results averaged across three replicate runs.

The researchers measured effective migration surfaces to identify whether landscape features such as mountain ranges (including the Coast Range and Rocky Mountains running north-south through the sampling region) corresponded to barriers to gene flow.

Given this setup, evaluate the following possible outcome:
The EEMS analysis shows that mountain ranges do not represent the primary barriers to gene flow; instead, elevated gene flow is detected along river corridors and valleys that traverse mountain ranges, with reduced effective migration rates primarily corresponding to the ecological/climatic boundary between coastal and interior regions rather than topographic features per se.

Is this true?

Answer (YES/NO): NO